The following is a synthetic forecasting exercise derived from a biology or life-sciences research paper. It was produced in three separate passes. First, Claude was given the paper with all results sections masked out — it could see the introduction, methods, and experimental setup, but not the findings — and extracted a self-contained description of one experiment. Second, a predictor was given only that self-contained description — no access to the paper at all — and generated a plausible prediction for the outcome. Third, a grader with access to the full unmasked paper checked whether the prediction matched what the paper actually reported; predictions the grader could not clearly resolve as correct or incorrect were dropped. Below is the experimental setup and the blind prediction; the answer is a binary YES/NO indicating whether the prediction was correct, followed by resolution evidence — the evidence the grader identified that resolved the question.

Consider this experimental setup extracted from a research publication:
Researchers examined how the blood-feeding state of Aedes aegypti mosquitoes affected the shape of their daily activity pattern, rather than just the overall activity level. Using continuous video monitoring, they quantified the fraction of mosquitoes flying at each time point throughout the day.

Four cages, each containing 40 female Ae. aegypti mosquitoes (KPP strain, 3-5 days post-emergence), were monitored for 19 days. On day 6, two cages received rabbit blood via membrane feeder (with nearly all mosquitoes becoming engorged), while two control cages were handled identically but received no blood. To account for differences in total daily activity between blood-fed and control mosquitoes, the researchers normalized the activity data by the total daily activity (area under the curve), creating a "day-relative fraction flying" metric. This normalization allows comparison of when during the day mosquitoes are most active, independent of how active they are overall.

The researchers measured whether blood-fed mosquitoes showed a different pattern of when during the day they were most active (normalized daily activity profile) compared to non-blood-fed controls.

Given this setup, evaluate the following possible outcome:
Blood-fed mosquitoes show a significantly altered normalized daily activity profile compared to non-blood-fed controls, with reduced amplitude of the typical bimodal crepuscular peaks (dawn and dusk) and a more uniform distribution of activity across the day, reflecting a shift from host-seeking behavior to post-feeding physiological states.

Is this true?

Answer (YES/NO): NO